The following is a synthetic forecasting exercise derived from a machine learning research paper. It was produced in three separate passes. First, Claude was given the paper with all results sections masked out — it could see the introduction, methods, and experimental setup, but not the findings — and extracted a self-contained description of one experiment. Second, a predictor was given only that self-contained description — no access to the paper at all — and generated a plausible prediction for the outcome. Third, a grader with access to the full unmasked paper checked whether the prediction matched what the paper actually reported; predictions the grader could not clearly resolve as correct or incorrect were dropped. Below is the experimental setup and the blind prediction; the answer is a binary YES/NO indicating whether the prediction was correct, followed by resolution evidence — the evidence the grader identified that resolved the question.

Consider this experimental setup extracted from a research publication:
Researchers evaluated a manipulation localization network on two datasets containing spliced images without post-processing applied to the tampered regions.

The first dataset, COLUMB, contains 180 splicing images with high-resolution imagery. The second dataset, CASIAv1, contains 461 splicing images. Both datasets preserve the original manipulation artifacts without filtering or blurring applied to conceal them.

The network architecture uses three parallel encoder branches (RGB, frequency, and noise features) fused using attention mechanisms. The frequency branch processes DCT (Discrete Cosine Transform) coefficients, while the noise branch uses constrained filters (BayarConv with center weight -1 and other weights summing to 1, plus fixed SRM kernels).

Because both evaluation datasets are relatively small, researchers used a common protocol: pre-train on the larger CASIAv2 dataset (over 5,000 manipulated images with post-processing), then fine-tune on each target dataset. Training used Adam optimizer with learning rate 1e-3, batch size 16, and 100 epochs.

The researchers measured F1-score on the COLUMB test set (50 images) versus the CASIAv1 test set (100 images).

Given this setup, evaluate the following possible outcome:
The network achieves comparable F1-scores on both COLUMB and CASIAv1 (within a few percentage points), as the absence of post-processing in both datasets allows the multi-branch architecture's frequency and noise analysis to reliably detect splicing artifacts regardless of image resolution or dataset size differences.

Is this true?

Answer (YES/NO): NO